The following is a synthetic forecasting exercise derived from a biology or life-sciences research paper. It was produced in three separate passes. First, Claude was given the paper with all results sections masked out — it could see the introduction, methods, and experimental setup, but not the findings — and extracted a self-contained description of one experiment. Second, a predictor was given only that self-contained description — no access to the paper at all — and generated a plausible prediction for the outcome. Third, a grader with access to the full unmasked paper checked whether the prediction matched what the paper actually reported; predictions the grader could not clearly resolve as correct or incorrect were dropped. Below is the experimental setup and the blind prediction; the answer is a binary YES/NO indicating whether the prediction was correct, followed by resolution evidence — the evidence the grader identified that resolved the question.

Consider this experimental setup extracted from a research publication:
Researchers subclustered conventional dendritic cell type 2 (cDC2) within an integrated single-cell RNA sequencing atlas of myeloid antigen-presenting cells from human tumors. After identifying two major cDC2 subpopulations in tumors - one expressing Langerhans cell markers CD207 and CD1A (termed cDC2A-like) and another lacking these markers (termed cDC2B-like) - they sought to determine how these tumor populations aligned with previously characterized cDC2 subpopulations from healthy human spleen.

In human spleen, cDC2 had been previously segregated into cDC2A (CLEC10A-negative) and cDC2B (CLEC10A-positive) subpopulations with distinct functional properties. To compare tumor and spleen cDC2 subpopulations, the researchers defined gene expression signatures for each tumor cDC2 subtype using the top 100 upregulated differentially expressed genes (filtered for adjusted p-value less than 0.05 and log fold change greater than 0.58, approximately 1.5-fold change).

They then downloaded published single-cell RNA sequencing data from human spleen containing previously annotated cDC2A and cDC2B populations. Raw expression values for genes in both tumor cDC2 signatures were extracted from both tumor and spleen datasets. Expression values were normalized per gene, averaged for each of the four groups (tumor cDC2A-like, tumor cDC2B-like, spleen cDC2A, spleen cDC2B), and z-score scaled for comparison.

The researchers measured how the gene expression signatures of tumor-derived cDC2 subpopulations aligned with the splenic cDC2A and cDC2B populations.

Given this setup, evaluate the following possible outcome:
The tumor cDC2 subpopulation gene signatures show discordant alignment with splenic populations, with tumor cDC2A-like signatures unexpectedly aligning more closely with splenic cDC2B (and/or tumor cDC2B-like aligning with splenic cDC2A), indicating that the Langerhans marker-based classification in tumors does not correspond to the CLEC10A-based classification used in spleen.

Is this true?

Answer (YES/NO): NO